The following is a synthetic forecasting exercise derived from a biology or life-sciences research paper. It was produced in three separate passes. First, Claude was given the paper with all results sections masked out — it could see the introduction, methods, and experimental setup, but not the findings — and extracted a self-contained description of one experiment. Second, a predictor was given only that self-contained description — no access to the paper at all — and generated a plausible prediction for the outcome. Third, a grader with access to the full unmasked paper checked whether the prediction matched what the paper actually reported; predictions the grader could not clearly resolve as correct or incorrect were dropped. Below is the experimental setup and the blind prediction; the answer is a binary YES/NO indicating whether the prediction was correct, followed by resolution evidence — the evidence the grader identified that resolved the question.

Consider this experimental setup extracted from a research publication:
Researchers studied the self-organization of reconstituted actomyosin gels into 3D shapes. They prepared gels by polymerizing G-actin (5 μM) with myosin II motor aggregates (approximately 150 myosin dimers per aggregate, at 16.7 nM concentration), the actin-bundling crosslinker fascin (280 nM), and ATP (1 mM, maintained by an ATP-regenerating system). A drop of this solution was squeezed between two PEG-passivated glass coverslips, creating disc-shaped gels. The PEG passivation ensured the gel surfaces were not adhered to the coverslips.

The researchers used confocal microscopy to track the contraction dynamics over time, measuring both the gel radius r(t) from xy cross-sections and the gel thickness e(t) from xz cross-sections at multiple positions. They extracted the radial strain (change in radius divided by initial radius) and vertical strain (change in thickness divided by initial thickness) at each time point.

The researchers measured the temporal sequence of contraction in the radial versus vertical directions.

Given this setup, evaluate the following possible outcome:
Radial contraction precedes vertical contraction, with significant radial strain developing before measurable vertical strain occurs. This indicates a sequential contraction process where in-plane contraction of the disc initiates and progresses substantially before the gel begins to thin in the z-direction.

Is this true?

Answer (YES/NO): NO